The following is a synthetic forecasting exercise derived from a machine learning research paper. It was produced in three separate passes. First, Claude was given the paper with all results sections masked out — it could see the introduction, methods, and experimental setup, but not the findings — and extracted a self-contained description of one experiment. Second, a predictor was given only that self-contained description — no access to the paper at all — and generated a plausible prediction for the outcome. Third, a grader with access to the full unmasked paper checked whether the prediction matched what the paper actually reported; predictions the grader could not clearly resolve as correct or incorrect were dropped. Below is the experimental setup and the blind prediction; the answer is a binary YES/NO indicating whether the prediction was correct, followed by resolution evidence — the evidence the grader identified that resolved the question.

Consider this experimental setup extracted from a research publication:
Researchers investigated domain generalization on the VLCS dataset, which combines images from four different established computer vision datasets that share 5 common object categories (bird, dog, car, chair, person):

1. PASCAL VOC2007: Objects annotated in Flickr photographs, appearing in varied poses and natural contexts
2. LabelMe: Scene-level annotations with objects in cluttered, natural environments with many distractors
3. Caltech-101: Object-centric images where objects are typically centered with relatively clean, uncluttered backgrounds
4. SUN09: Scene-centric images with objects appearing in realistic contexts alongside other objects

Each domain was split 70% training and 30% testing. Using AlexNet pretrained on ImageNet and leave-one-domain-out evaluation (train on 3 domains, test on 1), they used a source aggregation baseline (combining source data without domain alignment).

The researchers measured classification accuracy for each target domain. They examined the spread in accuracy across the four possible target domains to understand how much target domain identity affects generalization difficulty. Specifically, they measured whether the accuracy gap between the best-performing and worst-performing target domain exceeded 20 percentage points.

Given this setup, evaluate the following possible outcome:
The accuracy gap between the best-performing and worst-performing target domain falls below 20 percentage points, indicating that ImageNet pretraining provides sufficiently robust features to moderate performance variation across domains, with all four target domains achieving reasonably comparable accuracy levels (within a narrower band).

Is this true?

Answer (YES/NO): NO